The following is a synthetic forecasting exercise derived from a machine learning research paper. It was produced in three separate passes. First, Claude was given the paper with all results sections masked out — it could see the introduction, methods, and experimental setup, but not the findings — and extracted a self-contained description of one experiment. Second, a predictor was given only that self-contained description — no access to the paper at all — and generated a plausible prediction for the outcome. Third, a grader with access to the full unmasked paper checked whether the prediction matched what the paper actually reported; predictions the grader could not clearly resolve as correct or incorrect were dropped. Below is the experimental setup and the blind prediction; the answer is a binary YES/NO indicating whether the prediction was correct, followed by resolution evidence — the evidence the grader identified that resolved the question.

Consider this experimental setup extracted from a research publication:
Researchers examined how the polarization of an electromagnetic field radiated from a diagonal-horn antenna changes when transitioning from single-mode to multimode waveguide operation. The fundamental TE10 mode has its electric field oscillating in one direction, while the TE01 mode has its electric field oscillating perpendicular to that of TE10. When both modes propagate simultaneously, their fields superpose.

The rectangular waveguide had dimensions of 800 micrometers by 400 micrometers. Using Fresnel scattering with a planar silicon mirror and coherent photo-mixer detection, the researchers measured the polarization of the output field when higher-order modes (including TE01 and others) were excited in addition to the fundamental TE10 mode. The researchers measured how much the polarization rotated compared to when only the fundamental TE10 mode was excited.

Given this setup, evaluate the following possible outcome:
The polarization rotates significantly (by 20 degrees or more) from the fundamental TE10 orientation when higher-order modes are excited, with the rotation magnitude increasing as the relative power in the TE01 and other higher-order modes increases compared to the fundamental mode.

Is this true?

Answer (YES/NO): YES